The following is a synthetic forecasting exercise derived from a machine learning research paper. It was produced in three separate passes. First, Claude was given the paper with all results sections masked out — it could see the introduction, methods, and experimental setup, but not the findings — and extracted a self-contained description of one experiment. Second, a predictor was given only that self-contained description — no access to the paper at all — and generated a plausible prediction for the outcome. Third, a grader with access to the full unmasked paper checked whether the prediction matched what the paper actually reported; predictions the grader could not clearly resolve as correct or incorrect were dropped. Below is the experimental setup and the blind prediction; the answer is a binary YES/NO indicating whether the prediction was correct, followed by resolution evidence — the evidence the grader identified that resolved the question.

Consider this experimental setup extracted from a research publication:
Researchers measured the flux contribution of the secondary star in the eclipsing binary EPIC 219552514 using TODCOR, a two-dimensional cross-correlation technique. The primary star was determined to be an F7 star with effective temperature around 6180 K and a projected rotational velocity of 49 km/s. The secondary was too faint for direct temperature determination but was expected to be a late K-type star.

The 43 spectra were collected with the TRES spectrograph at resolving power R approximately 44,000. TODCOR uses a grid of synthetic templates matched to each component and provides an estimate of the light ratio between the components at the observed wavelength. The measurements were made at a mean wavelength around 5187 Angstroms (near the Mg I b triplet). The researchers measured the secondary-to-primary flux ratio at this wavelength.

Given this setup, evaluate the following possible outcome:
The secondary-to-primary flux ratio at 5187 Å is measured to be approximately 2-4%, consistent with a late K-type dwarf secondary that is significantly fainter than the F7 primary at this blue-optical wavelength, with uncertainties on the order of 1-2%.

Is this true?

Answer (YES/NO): NO